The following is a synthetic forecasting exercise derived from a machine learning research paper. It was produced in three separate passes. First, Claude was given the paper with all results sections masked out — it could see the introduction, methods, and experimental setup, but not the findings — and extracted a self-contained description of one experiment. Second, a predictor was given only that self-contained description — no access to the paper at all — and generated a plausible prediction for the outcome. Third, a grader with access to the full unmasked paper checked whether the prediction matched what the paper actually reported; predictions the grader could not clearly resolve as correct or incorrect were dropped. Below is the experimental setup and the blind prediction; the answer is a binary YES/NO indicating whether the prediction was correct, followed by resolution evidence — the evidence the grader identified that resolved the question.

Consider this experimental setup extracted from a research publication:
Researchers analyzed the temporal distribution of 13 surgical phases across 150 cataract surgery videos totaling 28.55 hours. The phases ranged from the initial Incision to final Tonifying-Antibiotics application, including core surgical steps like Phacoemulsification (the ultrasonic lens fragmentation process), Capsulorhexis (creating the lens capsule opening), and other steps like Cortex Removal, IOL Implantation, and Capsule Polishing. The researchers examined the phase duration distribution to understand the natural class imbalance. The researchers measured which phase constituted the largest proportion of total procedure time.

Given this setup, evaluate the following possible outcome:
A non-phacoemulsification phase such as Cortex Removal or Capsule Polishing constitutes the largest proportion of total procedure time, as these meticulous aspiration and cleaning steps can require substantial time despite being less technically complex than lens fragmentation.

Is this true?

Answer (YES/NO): NO